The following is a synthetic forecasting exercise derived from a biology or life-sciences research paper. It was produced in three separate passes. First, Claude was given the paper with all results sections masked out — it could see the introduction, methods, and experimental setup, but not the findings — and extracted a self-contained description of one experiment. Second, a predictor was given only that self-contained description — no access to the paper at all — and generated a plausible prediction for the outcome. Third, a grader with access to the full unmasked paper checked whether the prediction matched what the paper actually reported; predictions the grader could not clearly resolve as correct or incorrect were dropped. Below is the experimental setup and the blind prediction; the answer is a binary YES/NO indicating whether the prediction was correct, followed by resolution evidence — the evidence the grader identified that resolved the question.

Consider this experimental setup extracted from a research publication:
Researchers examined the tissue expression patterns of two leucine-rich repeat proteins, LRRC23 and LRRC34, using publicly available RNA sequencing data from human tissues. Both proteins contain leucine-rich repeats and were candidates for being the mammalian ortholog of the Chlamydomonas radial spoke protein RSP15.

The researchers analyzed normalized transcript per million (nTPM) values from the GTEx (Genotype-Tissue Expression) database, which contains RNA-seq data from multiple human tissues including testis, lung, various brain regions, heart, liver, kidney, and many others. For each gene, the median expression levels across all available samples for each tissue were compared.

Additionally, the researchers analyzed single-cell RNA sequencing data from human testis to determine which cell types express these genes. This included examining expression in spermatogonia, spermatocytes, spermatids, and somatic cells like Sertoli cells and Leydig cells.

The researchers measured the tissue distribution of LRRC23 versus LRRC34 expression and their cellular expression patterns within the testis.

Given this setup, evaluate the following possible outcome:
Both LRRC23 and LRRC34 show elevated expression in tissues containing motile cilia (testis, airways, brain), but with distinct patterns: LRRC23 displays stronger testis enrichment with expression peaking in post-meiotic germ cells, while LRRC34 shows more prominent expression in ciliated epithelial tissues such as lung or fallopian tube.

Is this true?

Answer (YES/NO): NO